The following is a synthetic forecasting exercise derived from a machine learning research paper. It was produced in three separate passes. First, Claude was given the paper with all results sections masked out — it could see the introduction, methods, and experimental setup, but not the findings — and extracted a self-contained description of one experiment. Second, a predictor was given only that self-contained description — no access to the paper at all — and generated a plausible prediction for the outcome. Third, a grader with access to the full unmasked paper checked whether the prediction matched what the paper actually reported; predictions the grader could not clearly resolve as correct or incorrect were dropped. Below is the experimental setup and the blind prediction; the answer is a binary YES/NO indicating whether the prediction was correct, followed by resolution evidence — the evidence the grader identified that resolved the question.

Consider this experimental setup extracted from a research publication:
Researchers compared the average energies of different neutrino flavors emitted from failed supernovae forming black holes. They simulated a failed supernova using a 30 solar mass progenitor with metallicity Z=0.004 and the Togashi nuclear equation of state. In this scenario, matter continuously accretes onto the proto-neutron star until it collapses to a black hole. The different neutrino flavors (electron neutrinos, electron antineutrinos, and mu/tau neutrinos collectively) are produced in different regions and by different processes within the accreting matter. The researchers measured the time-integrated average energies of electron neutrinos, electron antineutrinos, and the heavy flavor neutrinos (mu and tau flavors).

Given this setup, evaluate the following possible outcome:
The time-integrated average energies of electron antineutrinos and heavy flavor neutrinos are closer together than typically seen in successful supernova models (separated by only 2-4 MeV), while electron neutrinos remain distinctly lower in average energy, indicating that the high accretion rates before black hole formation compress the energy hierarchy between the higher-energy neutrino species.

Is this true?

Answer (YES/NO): NO